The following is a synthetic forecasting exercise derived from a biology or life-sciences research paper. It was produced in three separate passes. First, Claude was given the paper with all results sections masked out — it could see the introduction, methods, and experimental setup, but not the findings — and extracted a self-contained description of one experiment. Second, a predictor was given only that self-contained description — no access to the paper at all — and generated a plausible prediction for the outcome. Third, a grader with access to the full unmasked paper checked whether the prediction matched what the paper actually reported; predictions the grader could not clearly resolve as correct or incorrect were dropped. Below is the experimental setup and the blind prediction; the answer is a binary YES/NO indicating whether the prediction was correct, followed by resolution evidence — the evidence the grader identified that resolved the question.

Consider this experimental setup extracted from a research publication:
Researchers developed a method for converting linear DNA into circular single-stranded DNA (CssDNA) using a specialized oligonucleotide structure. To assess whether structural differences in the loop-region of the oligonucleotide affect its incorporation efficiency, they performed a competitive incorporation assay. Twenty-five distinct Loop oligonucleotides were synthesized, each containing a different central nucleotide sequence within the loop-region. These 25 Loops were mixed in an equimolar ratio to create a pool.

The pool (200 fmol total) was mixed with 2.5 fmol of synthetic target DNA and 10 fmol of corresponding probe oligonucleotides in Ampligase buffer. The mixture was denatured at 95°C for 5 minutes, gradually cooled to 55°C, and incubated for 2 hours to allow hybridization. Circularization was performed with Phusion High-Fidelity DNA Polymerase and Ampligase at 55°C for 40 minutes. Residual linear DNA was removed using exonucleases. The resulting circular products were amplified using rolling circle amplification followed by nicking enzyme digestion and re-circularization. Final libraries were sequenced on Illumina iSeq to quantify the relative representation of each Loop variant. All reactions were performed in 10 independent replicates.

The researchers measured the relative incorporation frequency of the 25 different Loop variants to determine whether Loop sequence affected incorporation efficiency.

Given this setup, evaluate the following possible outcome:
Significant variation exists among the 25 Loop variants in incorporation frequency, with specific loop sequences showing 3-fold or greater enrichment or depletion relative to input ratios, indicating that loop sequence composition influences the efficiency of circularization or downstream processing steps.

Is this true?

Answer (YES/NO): NO